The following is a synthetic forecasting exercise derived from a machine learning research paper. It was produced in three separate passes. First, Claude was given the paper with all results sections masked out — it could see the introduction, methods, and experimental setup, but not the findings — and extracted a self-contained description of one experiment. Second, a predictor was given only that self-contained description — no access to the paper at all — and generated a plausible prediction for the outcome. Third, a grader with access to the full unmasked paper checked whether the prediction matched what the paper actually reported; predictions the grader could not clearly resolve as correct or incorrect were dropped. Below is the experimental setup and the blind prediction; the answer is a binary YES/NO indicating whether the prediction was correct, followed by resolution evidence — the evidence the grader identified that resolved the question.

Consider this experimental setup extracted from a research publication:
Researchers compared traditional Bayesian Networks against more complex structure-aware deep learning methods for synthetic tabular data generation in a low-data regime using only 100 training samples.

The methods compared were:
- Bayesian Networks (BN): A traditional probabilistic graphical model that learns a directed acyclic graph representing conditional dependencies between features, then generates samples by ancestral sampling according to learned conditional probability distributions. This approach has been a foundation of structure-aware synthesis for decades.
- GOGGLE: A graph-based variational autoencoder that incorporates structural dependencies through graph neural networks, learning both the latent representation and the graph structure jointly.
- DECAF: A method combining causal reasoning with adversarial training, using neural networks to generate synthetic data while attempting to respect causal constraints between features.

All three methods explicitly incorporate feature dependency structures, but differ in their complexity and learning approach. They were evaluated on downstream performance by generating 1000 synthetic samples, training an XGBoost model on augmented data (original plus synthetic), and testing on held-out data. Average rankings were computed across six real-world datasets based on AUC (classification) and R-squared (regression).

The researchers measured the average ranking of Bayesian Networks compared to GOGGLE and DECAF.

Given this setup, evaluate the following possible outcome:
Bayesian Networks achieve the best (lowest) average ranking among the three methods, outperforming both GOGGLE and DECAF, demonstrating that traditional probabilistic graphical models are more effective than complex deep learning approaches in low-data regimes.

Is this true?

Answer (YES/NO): YES